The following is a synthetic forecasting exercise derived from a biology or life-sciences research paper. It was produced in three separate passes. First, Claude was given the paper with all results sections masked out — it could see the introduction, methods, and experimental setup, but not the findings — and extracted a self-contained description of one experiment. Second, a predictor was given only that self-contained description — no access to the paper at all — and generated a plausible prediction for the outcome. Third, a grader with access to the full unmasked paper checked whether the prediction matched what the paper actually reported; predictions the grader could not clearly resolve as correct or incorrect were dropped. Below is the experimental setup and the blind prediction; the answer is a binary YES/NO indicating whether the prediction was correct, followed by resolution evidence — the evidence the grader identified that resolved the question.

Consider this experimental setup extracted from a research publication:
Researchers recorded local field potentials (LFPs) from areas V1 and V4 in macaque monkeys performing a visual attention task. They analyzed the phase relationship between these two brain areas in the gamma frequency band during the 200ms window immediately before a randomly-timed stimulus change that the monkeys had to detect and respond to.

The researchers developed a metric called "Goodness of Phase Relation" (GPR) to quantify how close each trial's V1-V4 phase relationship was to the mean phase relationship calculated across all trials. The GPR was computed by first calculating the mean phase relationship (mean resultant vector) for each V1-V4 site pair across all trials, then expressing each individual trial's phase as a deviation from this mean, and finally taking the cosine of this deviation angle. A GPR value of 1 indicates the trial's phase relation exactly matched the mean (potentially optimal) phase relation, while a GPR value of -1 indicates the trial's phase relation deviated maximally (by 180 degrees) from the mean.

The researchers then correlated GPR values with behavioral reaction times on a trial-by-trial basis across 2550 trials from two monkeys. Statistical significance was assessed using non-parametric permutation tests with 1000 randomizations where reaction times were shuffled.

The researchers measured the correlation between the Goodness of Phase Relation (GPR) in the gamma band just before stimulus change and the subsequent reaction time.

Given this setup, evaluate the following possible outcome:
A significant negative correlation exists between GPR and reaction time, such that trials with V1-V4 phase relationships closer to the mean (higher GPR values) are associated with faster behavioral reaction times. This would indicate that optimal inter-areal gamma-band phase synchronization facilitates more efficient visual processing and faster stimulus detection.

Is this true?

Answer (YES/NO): YES